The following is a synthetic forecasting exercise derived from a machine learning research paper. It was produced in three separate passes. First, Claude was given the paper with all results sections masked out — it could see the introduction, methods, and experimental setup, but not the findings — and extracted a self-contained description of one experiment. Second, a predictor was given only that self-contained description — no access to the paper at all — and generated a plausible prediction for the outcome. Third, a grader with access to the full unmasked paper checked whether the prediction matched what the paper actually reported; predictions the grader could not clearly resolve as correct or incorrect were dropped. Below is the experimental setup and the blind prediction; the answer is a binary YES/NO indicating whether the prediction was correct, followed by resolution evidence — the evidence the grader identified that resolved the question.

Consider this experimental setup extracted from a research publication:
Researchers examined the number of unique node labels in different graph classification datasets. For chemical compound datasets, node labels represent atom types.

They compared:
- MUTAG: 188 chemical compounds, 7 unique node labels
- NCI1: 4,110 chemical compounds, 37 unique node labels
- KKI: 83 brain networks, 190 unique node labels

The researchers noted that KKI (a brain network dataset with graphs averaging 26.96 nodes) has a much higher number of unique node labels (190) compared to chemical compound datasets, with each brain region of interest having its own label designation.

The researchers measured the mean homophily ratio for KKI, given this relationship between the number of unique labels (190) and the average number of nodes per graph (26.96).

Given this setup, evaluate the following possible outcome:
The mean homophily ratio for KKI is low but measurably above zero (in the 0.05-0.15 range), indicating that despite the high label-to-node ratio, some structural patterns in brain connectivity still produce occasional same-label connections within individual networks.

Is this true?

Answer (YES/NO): NO